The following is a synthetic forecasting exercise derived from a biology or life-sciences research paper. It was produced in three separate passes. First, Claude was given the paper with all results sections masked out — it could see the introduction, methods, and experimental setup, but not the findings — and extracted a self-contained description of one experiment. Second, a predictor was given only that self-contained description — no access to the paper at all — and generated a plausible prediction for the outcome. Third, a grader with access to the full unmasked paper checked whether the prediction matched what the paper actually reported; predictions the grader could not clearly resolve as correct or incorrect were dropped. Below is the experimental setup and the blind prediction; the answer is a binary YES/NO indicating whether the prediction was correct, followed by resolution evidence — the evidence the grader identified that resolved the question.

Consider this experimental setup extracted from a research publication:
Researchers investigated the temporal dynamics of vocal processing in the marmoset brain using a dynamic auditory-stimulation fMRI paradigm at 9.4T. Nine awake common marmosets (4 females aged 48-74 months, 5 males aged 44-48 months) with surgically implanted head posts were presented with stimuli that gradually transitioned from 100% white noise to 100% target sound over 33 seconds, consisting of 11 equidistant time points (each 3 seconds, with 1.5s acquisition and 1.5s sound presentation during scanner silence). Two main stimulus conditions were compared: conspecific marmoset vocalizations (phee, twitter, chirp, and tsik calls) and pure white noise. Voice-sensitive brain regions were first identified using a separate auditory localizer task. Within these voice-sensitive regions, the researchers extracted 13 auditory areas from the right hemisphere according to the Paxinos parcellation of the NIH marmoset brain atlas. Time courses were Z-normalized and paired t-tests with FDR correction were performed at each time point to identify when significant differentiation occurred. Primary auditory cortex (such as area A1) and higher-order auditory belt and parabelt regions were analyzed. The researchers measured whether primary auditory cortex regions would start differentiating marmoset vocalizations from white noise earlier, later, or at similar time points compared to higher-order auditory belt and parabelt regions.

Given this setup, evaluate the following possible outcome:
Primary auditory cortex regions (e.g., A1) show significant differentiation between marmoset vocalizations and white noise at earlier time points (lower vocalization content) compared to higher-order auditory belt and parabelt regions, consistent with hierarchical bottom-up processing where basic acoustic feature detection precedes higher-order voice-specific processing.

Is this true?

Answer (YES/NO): NO